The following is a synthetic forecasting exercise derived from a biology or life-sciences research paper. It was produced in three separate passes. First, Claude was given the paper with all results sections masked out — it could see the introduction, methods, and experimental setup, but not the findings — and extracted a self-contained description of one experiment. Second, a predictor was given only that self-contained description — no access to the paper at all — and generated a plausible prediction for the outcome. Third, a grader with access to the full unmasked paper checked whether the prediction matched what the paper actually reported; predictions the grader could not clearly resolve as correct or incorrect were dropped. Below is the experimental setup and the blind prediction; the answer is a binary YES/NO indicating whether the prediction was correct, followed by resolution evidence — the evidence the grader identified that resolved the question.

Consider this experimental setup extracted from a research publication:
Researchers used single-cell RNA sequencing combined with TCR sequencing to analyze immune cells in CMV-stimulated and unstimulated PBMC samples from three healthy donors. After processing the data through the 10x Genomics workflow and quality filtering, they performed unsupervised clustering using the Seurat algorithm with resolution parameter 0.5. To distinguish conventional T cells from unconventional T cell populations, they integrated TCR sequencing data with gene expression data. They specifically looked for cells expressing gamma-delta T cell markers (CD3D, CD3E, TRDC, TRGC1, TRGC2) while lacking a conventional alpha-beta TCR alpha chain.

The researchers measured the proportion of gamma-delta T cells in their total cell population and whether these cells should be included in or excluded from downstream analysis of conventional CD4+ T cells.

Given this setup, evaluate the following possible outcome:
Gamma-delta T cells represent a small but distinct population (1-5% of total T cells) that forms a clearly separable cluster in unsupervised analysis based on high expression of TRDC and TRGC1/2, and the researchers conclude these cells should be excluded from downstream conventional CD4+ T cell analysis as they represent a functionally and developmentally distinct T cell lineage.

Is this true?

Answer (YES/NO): NO